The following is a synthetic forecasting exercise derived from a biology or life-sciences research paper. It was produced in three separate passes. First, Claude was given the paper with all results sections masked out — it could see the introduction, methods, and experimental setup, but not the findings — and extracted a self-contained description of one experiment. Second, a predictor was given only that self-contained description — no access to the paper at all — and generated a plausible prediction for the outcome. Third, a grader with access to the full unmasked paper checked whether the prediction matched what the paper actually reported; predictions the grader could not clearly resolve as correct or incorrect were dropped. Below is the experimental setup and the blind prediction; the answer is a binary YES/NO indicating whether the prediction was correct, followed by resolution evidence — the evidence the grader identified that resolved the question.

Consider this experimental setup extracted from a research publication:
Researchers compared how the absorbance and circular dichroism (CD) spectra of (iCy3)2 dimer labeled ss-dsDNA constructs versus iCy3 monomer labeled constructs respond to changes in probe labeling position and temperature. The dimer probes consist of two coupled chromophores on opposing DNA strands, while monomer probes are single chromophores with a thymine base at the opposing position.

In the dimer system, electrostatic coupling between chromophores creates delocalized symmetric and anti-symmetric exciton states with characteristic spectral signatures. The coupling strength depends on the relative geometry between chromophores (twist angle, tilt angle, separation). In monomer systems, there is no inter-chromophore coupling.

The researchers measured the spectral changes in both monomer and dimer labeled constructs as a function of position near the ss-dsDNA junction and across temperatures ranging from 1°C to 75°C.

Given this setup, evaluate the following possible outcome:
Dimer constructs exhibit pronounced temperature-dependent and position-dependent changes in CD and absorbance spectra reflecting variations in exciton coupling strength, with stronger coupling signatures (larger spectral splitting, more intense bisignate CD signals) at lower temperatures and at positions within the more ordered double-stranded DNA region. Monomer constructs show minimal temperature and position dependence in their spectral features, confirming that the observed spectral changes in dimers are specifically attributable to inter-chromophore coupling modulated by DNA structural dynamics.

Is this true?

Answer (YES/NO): NO